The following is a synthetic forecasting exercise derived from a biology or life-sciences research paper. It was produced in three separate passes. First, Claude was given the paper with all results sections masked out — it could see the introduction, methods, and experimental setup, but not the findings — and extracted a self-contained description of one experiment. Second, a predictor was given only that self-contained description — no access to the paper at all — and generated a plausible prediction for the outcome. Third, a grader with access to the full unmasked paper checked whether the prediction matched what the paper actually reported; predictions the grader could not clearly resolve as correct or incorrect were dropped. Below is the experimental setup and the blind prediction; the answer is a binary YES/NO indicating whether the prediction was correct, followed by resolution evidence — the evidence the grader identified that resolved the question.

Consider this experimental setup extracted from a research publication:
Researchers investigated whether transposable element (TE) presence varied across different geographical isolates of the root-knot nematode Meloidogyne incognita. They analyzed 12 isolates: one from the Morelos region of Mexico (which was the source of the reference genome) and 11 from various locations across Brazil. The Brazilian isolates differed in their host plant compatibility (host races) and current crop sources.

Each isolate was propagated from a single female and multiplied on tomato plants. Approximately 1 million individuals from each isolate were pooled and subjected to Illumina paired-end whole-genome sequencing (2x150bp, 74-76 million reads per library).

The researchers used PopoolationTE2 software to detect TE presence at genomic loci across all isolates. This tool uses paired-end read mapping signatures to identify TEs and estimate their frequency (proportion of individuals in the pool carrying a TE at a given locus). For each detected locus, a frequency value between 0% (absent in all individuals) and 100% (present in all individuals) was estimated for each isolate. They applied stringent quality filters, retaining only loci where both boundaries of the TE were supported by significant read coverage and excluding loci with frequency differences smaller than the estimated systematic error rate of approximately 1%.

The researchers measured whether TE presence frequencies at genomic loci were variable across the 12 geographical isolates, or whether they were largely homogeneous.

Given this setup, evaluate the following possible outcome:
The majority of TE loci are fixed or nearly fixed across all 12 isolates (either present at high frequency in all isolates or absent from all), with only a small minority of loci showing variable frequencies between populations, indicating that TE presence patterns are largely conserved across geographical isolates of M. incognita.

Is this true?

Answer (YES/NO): YES